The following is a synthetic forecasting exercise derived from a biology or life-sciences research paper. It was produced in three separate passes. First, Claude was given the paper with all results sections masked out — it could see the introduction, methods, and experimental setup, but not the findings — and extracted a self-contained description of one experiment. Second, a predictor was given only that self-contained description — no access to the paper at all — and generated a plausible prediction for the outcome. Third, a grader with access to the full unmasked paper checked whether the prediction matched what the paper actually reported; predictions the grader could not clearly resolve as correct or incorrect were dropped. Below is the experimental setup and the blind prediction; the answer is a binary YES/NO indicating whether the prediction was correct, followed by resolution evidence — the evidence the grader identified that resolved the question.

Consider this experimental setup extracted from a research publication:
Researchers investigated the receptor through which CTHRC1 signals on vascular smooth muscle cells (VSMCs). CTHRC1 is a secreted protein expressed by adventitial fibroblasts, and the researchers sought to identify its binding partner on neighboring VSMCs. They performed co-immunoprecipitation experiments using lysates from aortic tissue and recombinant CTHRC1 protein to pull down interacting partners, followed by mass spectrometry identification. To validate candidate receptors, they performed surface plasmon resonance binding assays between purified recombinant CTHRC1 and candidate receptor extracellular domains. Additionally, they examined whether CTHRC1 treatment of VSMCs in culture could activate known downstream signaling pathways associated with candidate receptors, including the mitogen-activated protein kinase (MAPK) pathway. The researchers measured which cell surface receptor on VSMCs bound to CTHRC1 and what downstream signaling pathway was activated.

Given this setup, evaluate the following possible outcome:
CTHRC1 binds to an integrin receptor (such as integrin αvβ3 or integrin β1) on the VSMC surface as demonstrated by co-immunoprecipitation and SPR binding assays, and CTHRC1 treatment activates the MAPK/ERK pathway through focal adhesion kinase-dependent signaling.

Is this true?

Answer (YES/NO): NO